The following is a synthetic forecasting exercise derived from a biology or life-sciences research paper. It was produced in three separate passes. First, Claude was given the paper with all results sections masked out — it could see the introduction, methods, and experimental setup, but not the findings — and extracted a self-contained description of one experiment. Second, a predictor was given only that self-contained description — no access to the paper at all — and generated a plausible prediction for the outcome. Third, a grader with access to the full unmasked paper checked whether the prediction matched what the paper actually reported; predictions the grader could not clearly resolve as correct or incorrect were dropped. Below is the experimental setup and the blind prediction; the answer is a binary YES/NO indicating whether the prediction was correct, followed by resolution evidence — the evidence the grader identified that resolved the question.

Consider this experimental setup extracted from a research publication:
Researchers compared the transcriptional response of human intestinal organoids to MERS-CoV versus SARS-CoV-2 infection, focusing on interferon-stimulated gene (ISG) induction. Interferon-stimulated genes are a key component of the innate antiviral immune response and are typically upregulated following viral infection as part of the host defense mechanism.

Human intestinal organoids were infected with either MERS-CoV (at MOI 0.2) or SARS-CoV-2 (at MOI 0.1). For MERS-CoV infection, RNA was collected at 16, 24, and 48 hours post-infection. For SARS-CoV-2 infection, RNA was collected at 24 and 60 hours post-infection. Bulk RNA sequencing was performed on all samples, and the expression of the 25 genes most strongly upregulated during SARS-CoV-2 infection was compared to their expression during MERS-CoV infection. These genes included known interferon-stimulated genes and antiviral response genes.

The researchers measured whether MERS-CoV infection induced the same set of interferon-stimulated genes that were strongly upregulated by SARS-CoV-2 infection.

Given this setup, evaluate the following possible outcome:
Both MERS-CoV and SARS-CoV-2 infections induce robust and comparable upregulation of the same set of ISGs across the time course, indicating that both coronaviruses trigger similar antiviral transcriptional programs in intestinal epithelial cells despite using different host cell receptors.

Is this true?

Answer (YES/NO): NO